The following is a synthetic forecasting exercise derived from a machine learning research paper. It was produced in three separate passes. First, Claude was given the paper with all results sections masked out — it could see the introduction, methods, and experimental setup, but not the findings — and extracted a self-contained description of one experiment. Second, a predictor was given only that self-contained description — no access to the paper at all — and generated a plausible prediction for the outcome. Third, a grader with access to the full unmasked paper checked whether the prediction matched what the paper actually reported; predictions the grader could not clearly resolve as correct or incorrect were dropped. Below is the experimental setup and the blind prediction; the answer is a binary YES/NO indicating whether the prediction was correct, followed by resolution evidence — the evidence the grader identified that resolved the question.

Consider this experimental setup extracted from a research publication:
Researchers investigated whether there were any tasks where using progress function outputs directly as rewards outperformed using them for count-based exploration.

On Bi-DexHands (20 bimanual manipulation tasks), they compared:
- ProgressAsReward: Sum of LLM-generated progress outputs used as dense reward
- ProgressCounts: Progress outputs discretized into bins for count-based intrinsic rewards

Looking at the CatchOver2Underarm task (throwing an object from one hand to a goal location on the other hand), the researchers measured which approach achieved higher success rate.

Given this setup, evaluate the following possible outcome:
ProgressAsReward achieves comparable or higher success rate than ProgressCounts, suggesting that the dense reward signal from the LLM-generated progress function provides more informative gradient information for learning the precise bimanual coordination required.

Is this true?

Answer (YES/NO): YES